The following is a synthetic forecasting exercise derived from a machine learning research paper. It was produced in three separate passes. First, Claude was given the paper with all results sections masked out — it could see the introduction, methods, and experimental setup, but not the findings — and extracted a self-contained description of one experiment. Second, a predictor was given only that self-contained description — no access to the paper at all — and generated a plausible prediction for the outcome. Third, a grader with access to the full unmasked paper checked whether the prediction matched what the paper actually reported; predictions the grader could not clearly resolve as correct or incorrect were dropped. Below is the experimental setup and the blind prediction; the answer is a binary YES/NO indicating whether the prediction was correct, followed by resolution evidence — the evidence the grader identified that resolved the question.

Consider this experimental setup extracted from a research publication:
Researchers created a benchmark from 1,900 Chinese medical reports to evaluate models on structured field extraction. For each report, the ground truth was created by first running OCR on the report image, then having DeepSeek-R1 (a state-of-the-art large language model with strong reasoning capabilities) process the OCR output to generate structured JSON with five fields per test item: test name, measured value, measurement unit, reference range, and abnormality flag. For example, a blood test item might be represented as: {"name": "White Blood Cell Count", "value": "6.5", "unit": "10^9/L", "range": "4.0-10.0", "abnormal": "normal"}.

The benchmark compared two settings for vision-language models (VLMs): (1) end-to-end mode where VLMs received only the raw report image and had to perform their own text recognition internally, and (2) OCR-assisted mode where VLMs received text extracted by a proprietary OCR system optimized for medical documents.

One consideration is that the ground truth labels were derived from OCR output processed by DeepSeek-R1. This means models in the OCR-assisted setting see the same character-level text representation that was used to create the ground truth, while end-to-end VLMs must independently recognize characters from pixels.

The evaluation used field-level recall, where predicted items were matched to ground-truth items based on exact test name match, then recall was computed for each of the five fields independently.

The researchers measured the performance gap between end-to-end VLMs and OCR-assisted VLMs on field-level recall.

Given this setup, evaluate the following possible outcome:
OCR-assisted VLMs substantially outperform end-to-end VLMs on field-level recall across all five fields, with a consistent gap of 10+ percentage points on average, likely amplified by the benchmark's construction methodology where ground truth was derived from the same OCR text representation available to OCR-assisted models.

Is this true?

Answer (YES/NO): YES